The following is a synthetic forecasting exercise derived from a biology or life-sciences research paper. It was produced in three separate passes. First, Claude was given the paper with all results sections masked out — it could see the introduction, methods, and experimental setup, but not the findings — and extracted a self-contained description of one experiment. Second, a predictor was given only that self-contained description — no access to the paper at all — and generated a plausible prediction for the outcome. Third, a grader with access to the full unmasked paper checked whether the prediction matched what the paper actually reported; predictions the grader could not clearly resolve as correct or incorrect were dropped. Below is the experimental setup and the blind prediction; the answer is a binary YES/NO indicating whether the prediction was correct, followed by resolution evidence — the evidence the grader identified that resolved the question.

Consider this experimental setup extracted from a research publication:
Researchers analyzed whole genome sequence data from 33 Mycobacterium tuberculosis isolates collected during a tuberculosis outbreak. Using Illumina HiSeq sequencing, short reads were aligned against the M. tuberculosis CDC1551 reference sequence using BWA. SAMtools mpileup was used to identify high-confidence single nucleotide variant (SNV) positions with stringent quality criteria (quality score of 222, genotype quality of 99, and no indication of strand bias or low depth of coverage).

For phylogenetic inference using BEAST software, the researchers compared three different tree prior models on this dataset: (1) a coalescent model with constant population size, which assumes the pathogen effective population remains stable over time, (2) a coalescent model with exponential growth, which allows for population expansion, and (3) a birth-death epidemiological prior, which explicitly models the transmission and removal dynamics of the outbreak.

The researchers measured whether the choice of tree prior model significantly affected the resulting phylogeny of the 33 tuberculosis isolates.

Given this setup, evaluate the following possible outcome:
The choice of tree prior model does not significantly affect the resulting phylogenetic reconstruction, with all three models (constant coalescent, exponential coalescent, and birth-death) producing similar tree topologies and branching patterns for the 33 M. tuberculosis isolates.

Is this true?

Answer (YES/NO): YES